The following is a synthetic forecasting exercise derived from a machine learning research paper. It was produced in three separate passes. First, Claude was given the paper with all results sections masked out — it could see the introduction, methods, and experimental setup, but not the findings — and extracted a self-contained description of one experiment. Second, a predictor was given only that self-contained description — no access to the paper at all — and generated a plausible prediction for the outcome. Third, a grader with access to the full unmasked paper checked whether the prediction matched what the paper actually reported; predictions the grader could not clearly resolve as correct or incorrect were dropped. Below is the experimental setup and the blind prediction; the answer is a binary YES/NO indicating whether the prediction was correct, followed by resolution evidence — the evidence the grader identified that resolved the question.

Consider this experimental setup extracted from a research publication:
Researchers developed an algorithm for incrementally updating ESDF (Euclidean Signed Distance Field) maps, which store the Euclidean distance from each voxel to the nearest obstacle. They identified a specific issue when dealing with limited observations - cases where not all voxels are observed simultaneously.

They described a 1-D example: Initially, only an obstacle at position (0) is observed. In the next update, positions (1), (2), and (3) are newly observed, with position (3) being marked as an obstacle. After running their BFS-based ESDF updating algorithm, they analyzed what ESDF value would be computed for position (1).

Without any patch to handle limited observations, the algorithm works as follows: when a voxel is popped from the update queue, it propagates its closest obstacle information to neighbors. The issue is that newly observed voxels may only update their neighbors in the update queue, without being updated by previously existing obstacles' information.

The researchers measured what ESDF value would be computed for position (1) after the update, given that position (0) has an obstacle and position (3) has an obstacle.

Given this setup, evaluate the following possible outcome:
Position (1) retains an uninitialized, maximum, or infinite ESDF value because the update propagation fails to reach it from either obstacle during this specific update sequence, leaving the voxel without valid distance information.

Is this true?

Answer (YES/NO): NO